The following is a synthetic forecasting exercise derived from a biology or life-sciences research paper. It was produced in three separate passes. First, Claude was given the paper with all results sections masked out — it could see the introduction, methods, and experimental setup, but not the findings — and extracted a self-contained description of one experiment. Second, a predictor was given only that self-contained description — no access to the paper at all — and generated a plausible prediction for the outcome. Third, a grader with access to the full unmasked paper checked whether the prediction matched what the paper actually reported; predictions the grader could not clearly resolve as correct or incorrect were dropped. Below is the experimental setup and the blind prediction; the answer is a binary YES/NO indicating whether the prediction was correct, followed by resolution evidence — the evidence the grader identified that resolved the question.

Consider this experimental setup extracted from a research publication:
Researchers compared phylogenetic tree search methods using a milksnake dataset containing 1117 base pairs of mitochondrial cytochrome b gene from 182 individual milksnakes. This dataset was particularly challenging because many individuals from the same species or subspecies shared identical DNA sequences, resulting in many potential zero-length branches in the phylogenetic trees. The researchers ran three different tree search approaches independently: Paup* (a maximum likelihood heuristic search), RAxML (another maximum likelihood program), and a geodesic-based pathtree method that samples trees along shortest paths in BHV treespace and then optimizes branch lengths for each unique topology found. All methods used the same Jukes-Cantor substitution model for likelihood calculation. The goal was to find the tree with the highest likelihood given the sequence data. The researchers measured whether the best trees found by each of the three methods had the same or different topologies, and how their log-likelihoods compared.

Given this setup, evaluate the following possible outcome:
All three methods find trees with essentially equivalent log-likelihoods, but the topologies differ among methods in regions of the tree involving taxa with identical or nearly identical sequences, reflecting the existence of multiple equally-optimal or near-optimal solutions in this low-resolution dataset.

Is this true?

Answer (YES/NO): NO